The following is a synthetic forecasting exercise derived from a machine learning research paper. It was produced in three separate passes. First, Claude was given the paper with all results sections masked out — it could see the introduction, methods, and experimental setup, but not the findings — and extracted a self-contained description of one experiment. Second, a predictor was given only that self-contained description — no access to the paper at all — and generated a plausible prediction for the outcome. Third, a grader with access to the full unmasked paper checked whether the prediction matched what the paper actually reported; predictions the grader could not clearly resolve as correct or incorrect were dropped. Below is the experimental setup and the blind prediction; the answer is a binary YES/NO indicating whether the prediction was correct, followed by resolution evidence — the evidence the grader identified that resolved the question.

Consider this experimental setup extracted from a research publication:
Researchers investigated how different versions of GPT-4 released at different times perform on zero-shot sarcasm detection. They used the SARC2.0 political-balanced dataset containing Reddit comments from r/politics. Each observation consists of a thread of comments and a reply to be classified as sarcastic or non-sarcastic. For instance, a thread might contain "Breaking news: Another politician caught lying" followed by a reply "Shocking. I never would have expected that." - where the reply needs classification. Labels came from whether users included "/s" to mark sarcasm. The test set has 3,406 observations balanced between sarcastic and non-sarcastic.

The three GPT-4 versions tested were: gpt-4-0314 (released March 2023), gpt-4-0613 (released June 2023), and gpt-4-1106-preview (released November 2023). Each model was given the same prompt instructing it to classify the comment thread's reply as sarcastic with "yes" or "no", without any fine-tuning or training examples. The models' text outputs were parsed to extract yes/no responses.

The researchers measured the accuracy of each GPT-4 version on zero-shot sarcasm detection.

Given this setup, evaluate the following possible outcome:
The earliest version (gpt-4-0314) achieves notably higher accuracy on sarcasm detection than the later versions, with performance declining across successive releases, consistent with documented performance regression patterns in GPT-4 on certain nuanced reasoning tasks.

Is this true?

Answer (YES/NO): NO